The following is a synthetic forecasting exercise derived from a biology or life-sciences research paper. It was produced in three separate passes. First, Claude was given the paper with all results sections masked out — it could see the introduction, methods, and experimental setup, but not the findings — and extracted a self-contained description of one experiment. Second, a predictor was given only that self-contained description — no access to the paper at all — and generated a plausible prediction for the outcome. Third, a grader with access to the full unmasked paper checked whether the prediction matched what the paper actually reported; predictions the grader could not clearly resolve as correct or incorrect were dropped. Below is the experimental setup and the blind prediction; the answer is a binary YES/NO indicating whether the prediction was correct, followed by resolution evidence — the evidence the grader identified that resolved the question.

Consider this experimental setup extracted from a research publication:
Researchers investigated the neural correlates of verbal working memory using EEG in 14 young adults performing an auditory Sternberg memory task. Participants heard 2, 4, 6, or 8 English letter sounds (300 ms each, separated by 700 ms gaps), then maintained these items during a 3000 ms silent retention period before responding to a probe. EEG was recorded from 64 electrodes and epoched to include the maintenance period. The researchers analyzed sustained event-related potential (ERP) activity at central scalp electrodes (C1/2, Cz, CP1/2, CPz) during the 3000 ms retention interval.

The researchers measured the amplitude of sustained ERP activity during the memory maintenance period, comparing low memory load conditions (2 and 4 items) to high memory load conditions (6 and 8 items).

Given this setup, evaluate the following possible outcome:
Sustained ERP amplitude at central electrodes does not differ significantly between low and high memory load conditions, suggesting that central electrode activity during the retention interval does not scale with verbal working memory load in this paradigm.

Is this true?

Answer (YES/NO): NO